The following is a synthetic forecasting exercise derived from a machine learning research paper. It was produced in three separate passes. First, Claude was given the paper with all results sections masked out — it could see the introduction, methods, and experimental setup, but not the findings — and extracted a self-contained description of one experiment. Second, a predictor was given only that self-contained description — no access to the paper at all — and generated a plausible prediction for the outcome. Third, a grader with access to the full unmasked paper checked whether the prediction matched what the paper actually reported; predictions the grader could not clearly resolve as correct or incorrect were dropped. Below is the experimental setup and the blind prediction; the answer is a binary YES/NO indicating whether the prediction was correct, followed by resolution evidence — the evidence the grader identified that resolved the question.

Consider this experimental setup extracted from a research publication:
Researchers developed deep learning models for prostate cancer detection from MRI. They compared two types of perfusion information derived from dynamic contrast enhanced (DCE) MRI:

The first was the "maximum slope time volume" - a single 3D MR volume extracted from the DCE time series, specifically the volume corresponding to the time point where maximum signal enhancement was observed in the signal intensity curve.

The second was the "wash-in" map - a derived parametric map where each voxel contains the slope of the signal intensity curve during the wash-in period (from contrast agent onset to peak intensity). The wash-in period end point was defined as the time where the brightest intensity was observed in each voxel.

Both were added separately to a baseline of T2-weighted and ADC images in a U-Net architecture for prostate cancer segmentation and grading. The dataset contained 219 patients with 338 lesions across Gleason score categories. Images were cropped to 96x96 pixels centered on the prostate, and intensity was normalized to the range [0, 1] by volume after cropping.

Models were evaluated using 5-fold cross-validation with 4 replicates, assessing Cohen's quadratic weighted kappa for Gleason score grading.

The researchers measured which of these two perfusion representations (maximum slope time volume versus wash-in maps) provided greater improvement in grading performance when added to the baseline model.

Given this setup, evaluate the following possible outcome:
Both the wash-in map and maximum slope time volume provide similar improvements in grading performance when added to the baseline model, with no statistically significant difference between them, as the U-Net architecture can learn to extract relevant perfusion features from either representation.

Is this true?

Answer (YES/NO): NO